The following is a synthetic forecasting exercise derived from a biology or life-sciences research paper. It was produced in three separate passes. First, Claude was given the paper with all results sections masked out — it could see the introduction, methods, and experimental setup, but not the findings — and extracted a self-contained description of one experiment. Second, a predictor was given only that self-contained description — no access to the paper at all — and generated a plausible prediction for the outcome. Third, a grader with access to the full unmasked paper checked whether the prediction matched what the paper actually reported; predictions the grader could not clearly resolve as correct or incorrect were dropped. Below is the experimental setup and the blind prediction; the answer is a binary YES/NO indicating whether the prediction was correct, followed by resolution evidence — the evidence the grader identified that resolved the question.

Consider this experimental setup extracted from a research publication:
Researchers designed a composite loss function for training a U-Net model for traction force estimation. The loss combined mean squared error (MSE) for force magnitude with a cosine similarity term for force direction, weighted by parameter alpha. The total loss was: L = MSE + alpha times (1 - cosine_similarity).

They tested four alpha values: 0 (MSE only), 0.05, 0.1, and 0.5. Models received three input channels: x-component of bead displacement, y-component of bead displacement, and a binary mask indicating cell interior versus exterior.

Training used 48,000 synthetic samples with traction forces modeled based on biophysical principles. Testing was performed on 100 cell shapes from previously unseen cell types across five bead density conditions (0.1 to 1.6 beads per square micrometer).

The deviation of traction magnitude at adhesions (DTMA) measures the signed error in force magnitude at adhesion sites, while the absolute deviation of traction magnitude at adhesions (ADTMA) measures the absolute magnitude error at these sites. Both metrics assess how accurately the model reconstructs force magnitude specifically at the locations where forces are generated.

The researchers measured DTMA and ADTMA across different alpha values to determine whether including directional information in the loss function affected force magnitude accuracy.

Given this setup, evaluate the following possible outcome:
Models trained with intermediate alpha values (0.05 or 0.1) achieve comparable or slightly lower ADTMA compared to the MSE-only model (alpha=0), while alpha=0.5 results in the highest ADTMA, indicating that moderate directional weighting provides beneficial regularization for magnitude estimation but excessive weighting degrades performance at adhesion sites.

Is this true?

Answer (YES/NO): NO